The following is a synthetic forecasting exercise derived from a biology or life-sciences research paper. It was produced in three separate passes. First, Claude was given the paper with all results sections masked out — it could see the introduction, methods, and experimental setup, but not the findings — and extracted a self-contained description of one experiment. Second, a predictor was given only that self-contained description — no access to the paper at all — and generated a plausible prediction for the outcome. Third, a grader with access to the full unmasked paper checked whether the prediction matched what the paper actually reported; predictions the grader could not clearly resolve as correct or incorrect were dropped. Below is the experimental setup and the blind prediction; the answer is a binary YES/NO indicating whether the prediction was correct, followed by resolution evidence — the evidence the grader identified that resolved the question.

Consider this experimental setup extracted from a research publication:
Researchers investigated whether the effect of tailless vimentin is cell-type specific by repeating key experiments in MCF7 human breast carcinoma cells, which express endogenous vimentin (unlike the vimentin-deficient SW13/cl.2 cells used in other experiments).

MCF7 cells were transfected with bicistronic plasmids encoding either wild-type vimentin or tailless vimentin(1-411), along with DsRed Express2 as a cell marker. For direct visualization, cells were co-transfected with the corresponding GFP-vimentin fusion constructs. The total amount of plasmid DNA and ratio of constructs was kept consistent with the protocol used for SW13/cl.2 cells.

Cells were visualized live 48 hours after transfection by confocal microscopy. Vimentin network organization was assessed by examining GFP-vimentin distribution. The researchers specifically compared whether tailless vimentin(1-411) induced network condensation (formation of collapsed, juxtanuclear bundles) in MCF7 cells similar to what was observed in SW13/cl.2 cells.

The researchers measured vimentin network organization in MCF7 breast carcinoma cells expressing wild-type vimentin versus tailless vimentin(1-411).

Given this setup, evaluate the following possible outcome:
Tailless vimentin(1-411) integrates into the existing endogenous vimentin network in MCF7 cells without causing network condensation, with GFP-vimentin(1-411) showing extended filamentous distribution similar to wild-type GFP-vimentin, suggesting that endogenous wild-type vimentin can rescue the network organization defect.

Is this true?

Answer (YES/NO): NO